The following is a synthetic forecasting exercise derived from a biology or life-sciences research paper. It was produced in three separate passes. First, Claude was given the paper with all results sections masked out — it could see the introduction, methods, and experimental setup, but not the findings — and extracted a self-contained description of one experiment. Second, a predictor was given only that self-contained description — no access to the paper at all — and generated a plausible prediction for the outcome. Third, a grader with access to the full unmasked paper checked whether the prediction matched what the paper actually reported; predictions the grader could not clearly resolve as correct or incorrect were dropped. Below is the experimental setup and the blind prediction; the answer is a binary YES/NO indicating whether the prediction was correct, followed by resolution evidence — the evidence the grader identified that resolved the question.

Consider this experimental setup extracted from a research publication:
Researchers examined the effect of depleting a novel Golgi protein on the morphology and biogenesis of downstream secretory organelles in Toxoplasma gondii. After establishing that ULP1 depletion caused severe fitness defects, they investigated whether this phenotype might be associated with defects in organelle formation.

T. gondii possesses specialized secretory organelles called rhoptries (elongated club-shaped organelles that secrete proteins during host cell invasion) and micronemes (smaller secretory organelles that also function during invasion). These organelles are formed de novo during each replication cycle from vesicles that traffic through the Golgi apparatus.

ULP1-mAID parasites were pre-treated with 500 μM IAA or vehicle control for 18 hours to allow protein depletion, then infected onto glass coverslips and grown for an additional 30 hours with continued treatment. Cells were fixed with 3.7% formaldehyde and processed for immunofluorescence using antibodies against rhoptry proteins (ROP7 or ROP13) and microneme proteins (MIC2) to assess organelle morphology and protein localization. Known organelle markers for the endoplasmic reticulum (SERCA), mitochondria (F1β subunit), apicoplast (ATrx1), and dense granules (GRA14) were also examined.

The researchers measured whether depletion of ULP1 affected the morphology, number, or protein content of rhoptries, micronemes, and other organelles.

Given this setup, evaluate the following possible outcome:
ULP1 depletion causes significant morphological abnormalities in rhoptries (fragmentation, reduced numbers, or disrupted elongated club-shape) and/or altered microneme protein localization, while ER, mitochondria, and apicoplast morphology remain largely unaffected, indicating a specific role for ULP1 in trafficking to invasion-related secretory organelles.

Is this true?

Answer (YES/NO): NO